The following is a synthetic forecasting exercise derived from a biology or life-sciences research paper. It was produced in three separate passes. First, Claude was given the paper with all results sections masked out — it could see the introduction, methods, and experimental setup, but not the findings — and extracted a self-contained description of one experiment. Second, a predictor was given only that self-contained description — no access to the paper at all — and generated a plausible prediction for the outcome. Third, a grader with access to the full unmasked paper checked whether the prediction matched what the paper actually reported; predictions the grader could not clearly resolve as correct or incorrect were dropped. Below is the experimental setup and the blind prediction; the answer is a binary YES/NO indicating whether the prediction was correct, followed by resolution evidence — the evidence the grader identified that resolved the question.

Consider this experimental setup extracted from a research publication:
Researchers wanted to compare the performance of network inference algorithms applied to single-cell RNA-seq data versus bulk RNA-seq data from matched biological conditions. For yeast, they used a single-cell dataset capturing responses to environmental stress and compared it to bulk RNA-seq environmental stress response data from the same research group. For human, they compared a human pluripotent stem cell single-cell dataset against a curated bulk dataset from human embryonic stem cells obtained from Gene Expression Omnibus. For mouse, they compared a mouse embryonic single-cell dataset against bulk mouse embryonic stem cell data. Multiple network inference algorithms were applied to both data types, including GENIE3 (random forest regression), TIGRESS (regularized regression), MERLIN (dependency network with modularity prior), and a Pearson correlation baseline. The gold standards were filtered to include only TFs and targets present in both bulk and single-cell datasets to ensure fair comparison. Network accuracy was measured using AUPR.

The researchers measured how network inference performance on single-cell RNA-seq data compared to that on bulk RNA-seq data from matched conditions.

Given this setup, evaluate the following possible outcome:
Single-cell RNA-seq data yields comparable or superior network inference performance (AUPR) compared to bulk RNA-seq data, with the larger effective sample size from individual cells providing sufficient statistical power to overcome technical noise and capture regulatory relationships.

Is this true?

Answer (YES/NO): YES